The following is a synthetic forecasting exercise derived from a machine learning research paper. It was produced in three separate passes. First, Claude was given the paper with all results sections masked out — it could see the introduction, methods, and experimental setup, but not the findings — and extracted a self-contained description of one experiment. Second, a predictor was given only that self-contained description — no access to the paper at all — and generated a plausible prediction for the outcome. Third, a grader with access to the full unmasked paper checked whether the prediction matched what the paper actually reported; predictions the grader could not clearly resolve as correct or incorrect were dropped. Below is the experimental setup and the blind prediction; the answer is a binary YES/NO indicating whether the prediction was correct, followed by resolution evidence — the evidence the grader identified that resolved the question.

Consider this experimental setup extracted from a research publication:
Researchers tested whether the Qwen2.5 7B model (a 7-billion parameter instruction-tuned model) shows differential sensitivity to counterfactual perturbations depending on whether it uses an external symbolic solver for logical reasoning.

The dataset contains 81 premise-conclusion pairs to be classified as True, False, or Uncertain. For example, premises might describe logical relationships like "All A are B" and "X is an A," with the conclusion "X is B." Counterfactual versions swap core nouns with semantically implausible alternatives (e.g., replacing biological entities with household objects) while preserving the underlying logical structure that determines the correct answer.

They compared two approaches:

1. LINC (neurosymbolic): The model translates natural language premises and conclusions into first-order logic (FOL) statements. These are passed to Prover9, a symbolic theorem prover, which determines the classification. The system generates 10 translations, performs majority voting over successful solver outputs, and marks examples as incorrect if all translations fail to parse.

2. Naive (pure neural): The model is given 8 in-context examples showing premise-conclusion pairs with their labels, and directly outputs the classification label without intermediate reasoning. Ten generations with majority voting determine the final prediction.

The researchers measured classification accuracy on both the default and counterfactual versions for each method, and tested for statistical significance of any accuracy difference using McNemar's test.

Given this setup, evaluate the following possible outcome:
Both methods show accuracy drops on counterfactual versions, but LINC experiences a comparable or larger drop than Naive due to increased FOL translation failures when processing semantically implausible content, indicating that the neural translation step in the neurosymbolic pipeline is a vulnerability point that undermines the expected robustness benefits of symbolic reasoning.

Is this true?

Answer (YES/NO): NO